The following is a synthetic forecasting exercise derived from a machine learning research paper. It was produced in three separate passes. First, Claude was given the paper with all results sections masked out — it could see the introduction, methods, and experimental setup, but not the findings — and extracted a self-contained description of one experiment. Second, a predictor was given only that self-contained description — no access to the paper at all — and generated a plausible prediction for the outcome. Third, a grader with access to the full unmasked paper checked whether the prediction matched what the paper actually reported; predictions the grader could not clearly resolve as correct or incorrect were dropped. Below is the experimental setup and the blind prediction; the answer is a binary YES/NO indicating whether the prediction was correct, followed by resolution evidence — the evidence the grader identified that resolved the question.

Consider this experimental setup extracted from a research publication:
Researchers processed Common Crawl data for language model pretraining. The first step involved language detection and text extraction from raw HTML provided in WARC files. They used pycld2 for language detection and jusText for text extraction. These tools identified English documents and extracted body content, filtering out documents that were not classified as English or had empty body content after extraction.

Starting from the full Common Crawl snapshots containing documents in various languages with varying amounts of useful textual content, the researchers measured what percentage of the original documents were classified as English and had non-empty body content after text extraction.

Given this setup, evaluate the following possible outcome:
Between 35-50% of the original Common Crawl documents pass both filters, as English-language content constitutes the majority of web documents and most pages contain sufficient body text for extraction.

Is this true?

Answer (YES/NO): NO